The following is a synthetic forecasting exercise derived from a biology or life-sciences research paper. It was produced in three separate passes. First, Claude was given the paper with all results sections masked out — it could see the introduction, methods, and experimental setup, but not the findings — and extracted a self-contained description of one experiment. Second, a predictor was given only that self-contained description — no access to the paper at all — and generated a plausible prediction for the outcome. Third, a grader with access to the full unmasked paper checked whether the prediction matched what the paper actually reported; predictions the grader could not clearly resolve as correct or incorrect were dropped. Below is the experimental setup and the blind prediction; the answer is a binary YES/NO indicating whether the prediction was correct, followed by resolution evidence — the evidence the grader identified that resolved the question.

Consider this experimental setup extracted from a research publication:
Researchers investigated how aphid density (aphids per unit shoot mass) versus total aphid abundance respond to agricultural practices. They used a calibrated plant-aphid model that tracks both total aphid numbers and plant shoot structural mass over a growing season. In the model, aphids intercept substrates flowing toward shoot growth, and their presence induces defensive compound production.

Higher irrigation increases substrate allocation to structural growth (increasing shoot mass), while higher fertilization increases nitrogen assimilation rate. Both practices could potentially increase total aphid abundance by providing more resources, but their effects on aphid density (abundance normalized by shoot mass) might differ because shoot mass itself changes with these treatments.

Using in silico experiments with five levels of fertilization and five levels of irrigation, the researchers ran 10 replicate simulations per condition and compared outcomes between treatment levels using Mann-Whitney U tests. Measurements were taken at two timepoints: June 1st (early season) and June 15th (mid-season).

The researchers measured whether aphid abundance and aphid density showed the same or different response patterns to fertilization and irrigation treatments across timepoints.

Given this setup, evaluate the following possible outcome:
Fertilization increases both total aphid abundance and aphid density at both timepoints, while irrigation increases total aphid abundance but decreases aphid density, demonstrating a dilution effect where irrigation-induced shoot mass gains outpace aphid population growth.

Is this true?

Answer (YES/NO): NO